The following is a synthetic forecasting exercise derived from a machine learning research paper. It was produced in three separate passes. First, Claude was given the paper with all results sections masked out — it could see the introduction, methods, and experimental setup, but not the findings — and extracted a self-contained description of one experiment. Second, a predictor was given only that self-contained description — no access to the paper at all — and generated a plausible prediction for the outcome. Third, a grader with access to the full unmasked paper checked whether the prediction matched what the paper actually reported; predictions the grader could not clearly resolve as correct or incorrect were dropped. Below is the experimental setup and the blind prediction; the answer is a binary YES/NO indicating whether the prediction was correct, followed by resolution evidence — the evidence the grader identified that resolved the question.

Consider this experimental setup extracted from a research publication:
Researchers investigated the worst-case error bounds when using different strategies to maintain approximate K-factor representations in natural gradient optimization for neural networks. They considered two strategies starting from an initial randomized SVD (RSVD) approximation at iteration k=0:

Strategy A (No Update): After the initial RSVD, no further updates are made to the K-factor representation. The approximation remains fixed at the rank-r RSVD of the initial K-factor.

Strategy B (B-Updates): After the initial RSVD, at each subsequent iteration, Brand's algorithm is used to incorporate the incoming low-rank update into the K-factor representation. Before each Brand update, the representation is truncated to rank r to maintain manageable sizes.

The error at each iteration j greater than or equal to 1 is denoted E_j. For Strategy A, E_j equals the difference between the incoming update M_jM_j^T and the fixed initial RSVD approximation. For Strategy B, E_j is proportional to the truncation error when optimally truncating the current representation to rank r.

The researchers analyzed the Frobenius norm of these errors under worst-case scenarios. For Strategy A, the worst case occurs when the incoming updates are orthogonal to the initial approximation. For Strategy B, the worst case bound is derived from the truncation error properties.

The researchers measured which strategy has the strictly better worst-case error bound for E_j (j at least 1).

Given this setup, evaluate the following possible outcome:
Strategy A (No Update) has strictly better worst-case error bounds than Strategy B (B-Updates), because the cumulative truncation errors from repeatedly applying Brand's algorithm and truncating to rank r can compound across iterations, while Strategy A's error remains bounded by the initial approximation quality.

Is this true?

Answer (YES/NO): NO